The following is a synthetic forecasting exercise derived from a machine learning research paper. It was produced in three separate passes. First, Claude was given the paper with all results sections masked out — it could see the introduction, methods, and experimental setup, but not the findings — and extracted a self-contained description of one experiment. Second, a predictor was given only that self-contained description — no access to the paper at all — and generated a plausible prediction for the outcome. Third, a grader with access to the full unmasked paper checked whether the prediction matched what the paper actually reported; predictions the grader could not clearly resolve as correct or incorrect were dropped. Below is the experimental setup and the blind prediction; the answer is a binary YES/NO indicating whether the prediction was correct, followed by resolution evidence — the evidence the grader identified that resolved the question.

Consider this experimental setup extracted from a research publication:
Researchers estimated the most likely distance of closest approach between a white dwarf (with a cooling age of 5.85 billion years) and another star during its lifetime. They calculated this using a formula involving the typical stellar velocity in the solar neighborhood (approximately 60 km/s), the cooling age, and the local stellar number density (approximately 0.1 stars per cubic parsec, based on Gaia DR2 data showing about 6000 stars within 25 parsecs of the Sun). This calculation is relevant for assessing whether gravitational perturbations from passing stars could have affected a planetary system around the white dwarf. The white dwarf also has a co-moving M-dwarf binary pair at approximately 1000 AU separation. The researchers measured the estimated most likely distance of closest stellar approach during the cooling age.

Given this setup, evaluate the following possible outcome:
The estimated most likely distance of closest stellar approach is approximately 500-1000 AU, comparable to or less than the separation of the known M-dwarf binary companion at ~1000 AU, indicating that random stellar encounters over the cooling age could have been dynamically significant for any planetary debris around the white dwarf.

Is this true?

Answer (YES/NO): YES